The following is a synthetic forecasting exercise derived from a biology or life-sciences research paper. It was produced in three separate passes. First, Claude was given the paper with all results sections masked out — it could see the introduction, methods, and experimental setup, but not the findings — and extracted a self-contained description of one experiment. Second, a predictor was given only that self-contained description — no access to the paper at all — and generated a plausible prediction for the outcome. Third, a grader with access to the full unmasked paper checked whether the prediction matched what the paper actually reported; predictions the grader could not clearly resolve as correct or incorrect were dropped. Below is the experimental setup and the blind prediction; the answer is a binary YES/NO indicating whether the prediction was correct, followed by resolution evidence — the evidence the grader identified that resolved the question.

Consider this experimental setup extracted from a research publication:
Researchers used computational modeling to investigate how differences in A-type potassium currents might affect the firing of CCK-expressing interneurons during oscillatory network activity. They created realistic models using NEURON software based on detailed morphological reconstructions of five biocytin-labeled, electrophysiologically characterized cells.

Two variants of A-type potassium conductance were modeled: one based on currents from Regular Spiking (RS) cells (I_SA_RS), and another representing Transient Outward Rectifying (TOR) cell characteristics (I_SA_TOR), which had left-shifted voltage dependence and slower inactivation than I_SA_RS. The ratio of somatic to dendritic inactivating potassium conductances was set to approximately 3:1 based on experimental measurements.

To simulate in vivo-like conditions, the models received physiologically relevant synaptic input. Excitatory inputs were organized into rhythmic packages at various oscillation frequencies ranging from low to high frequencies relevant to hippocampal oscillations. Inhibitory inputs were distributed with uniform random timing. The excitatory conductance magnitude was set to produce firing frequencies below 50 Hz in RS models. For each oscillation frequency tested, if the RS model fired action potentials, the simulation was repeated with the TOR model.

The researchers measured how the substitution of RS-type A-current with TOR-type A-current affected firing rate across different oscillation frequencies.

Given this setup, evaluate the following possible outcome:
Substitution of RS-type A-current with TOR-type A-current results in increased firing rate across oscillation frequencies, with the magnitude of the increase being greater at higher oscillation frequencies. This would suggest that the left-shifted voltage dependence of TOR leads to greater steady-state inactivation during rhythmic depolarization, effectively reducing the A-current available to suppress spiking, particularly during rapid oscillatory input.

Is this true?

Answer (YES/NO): NO